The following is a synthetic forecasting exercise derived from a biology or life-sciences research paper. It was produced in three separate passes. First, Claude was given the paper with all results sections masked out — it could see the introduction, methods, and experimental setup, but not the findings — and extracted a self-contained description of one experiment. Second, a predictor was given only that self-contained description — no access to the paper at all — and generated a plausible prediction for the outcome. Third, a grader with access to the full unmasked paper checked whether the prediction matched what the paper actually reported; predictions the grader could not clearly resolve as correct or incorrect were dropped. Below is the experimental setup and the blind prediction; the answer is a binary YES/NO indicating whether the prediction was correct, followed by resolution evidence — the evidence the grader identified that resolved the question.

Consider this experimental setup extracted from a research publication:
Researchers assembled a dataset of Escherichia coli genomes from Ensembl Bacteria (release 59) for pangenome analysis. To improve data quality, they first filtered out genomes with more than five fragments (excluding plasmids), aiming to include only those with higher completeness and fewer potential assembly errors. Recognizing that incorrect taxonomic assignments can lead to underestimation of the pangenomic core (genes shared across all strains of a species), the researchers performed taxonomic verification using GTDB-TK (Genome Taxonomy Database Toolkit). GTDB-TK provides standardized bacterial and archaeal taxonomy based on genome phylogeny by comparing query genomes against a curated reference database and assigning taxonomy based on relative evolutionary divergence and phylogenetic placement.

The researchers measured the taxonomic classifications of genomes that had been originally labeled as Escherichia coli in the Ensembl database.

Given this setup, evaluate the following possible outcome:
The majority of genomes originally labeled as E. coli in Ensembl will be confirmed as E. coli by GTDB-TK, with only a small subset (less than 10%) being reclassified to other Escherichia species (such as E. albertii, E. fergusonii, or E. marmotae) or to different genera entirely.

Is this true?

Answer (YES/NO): YES